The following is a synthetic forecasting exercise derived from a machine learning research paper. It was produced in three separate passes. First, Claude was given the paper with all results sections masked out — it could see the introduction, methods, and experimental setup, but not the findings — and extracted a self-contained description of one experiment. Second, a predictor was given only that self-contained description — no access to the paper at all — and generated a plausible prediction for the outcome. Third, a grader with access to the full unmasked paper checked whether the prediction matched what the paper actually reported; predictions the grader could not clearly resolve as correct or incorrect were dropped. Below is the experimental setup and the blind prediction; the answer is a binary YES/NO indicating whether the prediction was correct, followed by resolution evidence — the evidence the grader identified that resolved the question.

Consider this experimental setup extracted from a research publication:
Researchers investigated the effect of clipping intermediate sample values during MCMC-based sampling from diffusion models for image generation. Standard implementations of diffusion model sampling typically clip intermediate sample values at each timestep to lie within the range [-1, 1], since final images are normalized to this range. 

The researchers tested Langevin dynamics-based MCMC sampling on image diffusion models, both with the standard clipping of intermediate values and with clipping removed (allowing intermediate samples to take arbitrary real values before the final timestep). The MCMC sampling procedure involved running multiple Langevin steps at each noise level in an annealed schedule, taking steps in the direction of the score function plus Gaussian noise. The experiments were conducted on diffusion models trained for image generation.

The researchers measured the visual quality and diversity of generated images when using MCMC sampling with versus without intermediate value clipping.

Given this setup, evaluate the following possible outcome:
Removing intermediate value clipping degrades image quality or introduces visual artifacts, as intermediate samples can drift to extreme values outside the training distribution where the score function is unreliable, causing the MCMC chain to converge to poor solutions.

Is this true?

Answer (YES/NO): NO